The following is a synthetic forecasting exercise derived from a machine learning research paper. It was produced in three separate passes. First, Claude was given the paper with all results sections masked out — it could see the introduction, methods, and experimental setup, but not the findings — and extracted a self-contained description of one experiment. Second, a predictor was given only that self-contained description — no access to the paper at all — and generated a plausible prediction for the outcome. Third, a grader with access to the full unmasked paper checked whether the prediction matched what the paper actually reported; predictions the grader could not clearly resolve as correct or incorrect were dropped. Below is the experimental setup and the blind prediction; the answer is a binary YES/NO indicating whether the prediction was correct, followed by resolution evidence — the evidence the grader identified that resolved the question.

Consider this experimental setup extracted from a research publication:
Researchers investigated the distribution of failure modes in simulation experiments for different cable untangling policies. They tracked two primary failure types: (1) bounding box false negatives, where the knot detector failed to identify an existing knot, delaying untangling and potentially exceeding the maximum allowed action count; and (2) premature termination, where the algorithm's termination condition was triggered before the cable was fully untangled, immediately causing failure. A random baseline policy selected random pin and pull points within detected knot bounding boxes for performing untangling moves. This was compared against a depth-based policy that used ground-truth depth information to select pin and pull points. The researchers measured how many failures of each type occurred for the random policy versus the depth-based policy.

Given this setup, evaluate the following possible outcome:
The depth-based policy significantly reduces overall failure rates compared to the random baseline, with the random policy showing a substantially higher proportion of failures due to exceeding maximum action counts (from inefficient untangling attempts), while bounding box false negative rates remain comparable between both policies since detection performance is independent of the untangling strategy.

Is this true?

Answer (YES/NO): NO